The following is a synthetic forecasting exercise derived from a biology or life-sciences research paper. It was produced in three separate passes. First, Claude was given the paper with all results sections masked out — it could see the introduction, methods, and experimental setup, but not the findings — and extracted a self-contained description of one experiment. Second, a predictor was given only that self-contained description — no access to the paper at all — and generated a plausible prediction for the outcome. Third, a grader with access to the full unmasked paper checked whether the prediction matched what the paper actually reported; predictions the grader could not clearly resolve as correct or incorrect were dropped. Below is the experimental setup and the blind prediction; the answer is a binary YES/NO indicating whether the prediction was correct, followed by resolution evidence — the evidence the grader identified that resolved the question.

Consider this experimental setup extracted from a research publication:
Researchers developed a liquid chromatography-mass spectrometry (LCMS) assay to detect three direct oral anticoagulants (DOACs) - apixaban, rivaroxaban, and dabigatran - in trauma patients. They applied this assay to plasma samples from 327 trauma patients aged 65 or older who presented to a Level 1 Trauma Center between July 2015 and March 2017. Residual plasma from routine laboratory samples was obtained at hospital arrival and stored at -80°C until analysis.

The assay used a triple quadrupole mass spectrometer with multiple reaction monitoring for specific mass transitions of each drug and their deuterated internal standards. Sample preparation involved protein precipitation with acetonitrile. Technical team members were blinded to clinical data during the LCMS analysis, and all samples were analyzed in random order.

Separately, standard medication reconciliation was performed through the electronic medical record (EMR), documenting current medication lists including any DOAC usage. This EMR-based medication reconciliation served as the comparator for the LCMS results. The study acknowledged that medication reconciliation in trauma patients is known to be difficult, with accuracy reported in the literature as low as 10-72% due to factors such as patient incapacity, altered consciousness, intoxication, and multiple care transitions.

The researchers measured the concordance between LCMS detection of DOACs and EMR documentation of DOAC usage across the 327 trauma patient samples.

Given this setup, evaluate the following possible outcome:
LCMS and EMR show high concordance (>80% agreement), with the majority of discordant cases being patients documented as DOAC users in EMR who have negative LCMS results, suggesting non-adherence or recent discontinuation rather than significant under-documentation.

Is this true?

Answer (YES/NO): NO